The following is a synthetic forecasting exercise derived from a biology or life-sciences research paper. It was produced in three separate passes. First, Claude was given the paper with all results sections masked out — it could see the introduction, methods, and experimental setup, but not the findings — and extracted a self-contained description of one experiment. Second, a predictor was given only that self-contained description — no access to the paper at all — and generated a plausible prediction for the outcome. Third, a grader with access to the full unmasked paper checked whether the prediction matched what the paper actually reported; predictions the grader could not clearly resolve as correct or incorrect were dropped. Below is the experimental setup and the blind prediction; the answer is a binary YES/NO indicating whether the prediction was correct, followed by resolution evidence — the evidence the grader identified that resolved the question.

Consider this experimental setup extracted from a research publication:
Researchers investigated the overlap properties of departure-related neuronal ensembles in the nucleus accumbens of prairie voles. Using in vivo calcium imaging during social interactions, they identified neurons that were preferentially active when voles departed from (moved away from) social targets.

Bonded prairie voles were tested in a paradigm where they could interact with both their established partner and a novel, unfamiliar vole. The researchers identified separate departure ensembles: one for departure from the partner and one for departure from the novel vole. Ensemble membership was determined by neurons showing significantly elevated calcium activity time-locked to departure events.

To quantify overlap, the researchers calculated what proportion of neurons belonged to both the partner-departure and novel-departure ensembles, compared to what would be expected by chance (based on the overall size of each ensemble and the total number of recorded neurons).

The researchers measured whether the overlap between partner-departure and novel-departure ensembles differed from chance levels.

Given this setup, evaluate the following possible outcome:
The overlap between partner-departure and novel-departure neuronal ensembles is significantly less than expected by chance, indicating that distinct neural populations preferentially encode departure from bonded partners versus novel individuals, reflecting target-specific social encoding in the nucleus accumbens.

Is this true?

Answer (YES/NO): NO